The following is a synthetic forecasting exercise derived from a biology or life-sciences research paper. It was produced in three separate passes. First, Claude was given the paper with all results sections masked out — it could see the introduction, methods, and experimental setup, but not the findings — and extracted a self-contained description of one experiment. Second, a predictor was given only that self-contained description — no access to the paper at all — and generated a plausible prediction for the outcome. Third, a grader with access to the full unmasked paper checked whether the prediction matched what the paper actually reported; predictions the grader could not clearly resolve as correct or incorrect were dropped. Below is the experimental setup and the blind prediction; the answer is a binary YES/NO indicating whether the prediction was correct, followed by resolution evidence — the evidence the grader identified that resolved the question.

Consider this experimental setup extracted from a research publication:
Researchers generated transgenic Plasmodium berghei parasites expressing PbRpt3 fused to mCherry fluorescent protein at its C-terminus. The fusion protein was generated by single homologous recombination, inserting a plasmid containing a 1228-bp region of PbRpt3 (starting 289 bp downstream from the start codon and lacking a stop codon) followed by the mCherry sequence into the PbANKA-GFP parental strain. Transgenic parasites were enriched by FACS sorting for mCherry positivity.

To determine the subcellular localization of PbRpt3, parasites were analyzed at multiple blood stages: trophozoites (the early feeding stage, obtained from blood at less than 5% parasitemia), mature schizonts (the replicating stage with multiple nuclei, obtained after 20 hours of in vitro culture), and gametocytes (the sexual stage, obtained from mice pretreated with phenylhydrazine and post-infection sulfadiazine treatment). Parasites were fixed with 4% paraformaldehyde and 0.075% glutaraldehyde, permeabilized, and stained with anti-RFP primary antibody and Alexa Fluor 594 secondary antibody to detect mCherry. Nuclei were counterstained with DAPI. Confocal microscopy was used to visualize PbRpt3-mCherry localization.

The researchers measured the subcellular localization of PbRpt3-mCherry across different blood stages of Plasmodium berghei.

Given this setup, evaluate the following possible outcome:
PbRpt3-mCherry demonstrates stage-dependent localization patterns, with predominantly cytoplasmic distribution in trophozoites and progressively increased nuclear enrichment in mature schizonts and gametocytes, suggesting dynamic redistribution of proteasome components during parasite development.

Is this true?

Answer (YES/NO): NO